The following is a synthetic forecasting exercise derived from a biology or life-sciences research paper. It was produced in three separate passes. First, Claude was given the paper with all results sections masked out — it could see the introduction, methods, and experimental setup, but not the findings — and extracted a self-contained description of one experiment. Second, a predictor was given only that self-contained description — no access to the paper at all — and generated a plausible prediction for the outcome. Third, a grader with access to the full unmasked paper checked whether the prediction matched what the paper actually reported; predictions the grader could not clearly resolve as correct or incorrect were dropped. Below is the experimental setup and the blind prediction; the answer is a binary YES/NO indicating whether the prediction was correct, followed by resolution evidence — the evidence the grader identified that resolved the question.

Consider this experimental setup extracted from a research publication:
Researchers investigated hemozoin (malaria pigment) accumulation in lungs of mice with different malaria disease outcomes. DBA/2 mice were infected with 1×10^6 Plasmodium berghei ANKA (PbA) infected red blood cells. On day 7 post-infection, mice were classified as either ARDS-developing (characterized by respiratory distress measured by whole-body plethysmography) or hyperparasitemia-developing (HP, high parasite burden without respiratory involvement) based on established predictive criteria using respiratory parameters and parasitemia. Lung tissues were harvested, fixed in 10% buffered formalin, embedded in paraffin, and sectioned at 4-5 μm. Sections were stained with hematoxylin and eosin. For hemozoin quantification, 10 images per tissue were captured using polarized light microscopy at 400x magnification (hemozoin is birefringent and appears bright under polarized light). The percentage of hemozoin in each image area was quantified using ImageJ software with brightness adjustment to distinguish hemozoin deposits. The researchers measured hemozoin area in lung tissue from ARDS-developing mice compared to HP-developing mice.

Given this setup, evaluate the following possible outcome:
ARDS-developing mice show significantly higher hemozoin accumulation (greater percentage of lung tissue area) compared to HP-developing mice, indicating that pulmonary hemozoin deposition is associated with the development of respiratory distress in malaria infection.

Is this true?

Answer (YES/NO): YES